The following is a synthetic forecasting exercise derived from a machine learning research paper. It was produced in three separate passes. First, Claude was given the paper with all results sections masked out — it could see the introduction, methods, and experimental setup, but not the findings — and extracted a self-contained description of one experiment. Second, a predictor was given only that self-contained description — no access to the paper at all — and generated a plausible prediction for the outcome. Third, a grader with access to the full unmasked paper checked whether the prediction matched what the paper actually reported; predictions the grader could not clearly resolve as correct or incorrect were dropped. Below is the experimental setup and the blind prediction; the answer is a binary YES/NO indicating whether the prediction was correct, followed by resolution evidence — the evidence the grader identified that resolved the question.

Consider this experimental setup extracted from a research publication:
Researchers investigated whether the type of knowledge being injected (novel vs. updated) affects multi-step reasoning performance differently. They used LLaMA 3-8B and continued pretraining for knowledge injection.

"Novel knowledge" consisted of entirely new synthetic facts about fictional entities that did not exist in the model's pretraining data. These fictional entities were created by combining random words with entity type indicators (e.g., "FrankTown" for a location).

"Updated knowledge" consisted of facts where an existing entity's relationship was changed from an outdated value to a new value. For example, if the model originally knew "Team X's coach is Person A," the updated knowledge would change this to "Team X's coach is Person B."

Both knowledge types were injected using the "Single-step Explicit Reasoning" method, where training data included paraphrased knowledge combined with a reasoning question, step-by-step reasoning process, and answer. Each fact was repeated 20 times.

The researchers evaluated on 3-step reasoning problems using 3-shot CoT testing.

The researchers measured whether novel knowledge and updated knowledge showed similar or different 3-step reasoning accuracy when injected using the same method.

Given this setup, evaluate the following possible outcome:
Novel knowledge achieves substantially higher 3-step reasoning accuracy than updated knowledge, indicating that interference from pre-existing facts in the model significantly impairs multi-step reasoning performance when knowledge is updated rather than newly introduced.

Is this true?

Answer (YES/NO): NO